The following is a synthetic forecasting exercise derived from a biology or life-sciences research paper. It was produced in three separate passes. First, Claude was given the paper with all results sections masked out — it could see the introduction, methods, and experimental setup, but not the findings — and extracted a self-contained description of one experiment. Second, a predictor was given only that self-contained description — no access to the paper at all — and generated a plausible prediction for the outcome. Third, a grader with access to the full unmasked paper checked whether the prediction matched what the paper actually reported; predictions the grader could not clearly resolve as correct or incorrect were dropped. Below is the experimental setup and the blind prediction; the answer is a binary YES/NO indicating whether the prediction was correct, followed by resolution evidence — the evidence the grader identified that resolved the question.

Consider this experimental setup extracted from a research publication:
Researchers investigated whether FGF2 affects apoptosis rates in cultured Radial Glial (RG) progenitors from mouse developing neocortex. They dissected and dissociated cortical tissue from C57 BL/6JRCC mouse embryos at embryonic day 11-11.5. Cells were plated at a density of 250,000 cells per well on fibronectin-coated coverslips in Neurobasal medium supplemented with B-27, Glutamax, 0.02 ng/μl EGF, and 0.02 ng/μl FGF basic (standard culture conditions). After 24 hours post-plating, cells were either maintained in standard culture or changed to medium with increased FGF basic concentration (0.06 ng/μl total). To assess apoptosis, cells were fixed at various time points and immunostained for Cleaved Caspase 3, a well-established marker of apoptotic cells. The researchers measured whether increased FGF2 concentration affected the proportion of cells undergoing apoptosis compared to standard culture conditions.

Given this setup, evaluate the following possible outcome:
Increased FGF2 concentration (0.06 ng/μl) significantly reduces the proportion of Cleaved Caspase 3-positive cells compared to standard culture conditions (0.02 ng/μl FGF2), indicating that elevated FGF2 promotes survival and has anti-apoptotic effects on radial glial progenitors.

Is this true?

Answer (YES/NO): NO